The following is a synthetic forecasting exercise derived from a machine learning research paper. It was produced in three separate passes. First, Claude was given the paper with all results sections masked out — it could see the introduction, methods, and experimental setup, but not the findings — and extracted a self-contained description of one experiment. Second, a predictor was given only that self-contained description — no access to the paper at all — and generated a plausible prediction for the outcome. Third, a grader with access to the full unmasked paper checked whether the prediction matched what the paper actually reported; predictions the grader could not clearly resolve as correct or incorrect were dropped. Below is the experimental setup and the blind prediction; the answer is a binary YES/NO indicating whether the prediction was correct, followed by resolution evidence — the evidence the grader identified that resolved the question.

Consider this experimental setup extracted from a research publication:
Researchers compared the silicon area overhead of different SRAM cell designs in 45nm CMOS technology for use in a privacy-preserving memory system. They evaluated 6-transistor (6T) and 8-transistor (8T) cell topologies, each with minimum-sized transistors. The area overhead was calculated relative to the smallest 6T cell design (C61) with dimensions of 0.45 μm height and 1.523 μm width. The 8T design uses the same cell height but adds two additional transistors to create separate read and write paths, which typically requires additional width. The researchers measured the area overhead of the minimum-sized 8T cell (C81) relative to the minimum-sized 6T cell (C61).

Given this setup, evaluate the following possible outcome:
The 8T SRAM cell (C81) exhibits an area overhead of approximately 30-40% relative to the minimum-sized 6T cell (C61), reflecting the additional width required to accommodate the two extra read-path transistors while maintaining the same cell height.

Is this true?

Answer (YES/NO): NO